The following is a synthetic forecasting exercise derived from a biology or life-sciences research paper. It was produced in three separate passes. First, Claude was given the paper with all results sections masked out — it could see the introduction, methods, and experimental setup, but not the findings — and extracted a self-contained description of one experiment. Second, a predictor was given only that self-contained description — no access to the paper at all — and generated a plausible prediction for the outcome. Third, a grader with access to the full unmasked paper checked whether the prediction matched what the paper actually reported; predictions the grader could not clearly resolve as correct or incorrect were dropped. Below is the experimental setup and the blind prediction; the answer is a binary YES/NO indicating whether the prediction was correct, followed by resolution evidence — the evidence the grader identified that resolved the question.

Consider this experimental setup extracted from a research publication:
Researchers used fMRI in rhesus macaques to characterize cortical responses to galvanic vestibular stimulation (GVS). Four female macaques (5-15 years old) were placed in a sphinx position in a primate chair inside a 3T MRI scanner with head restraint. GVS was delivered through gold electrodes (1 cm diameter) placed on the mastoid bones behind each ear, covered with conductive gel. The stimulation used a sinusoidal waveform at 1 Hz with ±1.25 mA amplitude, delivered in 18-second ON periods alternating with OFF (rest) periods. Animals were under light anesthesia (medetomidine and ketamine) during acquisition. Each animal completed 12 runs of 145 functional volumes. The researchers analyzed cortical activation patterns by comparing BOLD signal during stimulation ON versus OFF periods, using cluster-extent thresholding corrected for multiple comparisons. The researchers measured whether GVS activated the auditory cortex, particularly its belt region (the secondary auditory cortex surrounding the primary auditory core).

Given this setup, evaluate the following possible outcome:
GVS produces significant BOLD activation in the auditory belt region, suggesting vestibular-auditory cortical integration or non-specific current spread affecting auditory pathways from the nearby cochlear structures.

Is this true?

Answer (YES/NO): YES